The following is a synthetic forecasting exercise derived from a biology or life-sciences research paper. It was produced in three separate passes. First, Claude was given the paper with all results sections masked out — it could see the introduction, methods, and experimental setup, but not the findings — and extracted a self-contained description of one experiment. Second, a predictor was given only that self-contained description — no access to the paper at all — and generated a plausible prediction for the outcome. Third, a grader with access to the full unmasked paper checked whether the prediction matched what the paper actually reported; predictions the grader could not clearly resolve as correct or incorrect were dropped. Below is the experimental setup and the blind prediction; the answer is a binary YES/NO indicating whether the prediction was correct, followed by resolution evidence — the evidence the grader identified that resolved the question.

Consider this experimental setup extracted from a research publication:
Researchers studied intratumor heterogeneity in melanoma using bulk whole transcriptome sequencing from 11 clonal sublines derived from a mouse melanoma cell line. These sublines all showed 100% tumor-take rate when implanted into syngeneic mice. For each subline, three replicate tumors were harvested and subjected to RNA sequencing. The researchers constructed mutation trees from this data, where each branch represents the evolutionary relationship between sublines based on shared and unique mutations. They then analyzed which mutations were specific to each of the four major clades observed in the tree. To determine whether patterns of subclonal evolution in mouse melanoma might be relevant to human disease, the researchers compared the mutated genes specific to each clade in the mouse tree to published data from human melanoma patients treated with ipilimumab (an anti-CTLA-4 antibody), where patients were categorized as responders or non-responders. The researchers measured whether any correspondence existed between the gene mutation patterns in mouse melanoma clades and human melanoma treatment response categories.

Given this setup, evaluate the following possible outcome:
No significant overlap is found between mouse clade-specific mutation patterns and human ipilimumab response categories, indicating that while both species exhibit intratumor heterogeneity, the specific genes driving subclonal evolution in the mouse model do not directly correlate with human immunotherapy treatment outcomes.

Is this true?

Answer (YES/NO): NO